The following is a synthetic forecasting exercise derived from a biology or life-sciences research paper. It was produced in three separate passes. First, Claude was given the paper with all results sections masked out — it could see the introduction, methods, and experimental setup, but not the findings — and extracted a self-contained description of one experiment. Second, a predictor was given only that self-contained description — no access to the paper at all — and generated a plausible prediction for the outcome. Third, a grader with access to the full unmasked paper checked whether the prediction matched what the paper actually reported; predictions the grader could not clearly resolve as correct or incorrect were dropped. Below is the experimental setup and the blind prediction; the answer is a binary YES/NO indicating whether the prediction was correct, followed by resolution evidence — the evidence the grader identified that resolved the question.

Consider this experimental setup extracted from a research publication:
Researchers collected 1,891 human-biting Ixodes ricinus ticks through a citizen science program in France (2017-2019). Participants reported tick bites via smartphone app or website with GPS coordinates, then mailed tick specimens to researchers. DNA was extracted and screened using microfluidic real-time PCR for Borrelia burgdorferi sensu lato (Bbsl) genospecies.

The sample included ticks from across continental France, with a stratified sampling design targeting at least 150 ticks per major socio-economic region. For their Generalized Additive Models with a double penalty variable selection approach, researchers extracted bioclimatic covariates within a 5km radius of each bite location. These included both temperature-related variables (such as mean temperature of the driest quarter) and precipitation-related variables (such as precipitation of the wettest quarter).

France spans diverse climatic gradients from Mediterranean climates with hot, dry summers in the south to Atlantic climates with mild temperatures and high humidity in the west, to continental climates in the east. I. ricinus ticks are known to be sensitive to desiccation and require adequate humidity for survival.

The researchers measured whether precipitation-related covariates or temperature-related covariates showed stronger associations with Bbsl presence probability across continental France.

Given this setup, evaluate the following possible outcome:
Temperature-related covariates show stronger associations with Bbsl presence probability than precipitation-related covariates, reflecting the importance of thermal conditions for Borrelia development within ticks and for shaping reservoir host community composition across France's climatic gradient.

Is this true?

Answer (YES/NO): NO